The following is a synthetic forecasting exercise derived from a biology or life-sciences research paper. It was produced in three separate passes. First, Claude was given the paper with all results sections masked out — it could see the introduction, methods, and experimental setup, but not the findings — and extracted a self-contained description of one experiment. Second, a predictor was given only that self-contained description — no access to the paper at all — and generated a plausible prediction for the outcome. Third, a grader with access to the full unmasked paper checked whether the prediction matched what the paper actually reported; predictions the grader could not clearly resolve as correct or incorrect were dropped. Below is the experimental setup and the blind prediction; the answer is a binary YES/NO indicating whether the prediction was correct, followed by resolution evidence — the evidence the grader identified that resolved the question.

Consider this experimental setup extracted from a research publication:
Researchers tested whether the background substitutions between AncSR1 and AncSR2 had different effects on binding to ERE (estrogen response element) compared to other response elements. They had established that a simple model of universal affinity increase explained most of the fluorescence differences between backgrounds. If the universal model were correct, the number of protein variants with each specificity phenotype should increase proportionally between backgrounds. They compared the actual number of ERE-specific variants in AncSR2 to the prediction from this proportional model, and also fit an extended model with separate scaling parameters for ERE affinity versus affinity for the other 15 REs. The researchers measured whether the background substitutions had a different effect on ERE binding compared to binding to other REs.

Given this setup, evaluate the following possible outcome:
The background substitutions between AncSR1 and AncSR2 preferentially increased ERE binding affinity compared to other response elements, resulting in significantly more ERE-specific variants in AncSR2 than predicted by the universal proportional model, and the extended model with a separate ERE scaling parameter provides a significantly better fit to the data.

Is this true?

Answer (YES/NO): NO